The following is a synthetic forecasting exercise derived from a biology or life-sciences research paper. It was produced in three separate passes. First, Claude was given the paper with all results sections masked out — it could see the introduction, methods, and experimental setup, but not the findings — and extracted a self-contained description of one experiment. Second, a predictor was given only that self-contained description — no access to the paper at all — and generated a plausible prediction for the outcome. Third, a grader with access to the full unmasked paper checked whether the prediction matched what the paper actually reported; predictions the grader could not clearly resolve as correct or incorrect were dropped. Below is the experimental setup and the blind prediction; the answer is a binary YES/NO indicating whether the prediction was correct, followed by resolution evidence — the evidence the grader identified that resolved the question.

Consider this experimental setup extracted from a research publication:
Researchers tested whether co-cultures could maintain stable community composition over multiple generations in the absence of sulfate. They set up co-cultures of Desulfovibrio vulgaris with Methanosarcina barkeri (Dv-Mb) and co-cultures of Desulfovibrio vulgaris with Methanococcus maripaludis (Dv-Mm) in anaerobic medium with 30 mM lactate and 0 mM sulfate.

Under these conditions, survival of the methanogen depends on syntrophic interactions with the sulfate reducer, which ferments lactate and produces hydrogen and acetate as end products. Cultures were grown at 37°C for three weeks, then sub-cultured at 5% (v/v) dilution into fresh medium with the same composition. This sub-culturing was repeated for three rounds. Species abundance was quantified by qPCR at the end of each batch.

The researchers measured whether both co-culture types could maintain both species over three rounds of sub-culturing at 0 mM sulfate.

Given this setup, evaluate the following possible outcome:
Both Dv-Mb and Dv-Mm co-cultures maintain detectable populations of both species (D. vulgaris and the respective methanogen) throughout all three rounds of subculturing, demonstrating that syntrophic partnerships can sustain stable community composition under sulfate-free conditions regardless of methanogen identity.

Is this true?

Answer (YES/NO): NO